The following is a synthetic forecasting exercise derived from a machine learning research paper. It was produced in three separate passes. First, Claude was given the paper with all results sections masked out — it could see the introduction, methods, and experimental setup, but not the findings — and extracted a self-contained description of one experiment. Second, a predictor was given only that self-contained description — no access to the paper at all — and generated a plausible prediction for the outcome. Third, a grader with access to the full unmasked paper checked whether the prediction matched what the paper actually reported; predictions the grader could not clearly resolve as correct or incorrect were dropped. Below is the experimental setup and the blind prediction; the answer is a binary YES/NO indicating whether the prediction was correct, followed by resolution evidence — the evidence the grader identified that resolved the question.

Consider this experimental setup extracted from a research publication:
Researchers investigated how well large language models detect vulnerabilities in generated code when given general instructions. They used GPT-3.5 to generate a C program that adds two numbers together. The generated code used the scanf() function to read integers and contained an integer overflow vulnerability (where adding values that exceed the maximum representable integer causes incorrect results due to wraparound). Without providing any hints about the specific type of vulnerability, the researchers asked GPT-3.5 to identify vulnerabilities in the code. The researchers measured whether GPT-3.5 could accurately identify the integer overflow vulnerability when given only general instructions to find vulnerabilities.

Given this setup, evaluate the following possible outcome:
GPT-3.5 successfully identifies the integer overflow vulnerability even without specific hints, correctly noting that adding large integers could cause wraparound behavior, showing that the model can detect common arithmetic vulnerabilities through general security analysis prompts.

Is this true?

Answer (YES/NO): NO